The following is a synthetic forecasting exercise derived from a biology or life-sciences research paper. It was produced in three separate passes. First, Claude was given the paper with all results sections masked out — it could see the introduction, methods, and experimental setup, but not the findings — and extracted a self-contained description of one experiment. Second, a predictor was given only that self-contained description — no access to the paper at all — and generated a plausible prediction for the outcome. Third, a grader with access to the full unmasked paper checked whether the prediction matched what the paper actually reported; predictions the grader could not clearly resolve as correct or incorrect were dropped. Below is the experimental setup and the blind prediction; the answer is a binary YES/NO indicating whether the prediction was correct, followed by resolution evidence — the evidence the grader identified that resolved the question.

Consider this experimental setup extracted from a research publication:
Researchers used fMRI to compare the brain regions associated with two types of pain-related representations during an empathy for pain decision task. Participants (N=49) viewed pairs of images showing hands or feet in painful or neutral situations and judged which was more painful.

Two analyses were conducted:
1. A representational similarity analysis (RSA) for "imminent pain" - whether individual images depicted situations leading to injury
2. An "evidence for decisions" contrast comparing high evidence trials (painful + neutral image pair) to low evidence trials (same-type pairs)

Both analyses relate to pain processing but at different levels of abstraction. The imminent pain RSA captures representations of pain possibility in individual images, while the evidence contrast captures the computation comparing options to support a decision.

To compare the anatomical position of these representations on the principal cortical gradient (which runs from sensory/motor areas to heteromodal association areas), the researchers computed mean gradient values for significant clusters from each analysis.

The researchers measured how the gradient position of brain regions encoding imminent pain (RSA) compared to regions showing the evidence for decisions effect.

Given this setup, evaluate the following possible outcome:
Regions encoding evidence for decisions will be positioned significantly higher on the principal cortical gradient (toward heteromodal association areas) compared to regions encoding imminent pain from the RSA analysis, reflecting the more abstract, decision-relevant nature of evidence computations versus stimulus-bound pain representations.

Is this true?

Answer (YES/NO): YES